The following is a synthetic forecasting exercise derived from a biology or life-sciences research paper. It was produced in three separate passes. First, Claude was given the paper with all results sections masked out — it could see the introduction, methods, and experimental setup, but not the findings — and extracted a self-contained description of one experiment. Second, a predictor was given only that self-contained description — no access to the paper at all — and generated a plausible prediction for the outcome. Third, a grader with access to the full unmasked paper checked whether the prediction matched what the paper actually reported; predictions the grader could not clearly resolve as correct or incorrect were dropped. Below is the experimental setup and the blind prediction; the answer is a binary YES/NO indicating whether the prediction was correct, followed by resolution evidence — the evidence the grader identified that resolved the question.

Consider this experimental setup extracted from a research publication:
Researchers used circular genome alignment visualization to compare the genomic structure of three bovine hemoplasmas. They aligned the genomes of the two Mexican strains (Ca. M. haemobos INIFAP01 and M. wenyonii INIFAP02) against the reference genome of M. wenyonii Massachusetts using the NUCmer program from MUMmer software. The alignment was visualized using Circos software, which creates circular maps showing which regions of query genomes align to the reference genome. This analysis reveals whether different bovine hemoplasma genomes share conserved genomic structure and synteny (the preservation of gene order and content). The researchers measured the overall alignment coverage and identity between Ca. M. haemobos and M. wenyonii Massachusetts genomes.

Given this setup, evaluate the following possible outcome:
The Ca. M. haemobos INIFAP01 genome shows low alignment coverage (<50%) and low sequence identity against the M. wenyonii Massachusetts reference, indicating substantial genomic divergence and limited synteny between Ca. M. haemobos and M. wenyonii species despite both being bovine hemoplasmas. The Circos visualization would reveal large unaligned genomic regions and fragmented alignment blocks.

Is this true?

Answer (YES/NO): YES